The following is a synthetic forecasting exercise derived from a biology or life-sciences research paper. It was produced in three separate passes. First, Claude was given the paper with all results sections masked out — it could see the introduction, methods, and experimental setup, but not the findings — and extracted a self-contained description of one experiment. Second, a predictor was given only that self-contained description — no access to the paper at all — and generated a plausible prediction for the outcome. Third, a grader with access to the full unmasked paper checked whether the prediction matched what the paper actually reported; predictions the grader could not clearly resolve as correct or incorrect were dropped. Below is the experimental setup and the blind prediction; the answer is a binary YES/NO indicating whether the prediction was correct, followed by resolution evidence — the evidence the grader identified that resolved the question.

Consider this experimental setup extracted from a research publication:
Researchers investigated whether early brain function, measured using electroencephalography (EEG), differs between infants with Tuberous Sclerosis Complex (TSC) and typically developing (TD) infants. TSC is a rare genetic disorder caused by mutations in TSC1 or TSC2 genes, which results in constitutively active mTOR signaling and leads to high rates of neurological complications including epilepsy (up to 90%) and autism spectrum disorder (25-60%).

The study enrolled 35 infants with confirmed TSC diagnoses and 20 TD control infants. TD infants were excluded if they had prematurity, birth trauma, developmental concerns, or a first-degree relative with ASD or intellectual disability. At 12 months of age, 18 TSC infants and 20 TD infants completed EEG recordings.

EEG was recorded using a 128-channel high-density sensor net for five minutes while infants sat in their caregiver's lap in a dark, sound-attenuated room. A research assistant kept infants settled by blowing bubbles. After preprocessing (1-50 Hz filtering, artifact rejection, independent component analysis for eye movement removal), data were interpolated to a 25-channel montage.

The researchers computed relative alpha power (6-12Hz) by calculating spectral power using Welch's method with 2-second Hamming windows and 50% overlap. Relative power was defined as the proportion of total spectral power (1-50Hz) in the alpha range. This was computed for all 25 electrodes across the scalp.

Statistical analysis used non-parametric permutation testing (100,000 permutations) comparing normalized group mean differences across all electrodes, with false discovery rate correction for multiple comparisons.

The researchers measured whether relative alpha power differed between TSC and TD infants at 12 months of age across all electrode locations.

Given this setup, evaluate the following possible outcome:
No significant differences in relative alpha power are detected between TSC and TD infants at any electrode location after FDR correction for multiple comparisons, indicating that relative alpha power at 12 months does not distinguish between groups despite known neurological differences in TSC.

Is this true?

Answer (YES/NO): YES